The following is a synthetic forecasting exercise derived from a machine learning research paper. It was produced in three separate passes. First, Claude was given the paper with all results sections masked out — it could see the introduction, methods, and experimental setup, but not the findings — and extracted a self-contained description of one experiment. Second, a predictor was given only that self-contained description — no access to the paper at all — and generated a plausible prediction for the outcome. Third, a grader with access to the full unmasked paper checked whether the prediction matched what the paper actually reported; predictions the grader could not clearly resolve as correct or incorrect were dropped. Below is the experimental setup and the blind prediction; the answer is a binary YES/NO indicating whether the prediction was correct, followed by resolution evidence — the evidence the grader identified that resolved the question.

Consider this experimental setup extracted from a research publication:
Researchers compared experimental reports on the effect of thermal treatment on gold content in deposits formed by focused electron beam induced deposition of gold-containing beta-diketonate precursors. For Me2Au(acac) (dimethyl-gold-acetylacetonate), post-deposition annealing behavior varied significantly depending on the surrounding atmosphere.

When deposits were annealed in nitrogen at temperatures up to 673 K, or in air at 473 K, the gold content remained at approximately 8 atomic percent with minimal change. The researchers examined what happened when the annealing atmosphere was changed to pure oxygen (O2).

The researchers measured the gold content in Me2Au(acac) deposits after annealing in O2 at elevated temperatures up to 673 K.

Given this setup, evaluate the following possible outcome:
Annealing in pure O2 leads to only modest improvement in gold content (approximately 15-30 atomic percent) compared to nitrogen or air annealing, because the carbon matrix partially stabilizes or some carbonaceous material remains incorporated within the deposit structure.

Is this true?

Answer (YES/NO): NO